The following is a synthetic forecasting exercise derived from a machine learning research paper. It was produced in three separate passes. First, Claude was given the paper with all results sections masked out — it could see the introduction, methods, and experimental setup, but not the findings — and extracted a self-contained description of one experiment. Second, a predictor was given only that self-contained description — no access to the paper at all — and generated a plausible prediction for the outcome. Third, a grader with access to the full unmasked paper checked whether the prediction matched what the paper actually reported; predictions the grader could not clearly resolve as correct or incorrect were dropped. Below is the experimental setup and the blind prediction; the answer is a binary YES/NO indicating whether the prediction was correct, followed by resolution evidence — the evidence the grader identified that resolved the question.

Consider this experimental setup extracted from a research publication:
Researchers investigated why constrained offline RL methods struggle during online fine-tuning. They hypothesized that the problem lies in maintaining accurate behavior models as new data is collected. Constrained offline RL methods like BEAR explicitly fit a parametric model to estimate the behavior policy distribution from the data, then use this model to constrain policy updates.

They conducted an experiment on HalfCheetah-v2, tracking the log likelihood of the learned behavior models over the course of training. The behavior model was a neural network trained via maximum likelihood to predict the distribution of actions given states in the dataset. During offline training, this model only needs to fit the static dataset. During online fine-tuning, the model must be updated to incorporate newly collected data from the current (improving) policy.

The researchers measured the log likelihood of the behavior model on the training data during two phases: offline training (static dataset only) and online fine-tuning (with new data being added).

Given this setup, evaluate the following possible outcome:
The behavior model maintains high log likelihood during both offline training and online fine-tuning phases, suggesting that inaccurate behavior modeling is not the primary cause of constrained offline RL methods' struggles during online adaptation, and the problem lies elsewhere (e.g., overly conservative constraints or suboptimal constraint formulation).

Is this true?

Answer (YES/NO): NO